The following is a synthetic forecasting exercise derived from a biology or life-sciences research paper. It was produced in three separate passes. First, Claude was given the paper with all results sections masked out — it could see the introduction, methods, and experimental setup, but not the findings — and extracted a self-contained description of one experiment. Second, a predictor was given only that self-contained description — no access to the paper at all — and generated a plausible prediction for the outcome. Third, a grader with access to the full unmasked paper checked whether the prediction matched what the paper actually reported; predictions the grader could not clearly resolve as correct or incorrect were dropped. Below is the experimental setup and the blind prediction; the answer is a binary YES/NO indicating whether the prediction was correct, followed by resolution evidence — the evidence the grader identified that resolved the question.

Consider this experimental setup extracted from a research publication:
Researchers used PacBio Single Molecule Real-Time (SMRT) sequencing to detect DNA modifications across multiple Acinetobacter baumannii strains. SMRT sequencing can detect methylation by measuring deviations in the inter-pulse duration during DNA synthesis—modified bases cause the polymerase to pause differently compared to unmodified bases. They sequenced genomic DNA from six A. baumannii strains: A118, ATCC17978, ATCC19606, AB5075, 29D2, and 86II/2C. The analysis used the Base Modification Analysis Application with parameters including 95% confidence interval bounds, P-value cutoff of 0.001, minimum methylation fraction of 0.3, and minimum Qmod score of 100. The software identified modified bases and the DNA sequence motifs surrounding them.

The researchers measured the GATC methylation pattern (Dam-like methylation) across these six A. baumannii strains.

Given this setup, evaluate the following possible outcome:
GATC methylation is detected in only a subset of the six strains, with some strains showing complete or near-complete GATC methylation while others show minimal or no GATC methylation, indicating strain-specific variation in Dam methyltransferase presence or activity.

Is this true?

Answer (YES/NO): NO